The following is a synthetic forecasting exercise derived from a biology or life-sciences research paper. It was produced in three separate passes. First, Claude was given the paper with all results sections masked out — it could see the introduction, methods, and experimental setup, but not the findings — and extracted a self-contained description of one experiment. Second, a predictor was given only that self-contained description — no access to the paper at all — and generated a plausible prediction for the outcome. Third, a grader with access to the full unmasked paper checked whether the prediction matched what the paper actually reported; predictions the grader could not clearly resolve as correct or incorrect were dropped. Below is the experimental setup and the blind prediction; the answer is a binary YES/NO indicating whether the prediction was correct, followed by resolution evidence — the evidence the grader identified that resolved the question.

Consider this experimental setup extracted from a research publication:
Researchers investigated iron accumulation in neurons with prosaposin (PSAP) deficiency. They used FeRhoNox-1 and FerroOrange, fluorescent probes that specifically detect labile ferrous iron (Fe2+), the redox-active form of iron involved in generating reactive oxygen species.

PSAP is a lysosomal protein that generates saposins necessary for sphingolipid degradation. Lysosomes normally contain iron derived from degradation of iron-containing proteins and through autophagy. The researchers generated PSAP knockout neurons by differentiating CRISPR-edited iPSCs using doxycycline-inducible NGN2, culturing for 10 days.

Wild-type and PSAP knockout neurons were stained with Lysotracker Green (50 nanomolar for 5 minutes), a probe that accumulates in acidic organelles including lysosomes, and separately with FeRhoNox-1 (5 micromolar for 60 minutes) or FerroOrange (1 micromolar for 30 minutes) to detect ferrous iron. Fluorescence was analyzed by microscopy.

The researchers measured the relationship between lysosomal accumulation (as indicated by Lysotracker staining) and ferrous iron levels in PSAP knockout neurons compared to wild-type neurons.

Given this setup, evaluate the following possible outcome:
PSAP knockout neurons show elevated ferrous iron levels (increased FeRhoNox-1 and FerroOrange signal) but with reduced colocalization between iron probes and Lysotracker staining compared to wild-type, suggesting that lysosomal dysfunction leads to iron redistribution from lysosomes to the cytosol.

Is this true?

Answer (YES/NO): NO